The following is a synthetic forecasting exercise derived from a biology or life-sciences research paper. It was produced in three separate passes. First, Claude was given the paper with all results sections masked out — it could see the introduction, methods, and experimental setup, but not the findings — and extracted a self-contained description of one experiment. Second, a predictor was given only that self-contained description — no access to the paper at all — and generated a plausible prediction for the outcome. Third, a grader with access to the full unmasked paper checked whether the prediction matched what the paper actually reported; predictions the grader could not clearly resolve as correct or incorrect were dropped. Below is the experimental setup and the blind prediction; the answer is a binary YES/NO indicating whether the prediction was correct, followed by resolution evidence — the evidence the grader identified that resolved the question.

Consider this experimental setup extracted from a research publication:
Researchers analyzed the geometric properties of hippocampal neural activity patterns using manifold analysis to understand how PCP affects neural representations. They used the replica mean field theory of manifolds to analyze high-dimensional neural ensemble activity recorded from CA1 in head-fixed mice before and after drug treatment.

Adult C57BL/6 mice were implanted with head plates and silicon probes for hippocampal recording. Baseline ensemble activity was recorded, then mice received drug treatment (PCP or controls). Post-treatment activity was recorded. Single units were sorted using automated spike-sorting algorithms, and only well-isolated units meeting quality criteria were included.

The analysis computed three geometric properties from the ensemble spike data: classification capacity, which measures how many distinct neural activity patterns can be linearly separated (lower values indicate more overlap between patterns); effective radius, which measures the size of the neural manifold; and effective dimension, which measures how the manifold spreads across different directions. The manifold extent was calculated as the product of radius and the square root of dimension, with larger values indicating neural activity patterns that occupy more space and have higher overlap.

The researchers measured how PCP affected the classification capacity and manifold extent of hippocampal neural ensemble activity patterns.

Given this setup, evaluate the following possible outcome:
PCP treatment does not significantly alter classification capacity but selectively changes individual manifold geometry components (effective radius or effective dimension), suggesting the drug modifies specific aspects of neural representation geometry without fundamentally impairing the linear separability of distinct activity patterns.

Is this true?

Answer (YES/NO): NO